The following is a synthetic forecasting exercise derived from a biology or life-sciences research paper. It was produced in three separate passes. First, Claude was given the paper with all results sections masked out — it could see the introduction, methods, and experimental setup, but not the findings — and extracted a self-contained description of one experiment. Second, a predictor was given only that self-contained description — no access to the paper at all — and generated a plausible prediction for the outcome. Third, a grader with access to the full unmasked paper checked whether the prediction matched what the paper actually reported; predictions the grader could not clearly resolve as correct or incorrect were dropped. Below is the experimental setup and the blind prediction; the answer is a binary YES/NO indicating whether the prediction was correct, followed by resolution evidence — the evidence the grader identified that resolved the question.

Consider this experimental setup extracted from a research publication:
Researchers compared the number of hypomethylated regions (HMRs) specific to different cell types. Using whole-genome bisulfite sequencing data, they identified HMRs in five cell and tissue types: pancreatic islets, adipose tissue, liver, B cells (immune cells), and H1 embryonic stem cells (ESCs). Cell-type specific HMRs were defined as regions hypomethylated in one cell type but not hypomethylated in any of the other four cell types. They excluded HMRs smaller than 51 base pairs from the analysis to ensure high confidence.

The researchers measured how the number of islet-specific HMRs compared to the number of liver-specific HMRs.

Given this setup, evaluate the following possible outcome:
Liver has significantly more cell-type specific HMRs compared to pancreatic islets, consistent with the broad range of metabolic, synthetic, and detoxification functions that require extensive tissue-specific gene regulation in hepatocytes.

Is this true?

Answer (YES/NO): YES